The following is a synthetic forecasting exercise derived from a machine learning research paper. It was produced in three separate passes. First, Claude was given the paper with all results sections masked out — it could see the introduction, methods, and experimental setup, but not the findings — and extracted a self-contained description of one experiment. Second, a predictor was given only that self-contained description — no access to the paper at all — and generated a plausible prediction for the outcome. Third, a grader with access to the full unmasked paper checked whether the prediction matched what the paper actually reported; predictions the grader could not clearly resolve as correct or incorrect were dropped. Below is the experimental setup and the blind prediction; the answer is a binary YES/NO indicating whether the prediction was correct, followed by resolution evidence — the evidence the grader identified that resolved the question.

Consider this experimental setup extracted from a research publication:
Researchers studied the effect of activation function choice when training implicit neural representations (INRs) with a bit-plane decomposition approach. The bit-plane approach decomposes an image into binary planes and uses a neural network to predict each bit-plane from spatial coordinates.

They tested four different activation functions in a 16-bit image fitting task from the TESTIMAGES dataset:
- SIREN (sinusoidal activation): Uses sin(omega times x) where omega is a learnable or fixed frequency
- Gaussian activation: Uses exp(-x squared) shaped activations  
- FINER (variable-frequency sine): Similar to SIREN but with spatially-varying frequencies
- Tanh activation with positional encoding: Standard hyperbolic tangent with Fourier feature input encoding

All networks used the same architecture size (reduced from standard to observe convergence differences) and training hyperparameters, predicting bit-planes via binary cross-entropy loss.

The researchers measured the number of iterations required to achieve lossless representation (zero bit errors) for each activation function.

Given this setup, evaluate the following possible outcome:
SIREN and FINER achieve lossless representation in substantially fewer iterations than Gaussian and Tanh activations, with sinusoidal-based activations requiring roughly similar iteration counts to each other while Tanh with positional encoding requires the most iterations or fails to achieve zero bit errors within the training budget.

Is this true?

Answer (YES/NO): NO